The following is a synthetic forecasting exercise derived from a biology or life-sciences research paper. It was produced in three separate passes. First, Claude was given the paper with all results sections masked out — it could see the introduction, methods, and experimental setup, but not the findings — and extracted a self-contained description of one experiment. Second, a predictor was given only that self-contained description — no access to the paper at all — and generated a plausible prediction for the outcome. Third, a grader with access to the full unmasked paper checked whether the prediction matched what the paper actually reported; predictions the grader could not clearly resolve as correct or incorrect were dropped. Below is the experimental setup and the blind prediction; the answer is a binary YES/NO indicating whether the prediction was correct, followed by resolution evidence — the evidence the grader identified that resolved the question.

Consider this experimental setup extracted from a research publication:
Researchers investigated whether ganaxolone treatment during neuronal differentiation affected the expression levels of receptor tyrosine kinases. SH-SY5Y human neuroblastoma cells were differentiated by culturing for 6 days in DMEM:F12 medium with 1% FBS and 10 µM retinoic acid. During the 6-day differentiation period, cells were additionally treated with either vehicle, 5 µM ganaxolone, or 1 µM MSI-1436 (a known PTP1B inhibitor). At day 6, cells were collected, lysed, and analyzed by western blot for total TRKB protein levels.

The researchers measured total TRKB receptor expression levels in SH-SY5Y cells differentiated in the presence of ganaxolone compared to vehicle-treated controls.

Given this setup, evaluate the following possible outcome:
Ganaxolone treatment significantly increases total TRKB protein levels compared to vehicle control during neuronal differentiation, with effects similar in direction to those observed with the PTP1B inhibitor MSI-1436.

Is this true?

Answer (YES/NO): YES